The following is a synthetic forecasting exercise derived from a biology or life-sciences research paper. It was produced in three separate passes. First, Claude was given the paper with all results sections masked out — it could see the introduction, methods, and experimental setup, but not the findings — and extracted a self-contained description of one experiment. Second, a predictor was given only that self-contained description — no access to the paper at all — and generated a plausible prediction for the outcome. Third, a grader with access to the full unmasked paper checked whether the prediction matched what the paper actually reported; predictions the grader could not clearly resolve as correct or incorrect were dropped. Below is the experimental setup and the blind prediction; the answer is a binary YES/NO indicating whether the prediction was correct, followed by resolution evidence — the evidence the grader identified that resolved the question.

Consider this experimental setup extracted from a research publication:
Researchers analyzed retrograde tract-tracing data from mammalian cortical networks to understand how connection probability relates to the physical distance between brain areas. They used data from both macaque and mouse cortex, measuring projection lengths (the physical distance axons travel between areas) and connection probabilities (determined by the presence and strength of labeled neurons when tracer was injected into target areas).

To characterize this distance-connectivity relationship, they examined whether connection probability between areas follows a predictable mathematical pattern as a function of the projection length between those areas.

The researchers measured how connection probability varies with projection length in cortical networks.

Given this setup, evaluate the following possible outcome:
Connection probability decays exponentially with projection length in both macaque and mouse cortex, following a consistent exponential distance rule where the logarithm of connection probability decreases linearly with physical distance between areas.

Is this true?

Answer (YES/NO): YES